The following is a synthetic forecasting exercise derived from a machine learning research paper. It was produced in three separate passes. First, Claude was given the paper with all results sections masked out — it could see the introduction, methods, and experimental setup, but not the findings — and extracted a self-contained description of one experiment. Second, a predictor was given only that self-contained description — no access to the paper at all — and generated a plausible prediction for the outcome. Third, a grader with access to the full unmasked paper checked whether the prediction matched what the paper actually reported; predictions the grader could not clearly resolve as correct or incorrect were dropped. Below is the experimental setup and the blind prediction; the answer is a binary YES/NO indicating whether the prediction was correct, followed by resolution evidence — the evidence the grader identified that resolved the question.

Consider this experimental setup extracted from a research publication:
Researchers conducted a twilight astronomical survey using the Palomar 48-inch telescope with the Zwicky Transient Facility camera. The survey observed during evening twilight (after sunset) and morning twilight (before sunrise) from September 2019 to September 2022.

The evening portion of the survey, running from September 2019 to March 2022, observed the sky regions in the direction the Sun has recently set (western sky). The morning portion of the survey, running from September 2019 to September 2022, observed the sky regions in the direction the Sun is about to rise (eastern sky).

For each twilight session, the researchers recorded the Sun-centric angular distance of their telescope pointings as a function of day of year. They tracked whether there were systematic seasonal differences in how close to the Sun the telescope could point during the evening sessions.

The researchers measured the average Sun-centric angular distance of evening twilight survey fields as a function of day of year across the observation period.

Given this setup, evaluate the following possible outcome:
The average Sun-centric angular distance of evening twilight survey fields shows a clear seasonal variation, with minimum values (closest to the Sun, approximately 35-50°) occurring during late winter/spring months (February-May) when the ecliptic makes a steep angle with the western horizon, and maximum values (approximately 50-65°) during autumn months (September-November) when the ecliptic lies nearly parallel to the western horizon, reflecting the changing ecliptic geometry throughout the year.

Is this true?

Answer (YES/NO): NO